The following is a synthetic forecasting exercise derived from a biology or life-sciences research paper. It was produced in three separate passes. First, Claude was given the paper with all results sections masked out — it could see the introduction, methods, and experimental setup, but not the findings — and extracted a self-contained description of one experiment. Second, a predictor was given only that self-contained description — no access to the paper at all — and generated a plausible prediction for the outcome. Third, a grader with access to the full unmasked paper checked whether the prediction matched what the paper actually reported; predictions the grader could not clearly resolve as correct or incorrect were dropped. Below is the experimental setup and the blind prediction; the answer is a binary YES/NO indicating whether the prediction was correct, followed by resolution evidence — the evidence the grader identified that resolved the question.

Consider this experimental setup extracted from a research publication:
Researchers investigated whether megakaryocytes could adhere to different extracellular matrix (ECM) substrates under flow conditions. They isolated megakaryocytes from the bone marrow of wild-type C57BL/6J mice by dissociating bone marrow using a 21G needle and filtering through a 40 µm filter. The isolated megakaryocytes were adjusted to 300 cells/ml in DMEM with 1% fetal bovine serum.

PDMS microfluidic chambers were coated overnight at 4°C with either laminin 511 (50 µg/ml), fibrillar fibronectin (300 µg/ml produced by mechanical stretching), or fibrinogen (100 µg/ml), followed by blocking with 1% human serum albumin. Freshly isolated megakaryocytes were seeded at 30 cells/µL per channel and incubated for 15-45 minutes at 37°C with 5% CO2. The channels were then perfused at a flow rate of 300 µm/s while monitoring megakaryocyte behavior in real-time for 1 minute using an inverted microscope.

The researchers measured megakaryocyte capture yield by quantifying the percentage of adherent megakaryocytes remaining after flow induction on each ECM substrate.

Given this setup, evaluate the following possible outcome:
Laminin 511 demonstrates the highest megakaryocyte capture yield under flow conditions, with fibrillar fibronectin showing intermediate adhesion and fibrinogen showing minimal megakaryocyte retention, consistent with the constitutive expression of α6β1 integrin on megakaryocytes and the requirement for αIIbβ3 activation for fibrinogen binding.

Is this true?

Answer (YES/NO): NO